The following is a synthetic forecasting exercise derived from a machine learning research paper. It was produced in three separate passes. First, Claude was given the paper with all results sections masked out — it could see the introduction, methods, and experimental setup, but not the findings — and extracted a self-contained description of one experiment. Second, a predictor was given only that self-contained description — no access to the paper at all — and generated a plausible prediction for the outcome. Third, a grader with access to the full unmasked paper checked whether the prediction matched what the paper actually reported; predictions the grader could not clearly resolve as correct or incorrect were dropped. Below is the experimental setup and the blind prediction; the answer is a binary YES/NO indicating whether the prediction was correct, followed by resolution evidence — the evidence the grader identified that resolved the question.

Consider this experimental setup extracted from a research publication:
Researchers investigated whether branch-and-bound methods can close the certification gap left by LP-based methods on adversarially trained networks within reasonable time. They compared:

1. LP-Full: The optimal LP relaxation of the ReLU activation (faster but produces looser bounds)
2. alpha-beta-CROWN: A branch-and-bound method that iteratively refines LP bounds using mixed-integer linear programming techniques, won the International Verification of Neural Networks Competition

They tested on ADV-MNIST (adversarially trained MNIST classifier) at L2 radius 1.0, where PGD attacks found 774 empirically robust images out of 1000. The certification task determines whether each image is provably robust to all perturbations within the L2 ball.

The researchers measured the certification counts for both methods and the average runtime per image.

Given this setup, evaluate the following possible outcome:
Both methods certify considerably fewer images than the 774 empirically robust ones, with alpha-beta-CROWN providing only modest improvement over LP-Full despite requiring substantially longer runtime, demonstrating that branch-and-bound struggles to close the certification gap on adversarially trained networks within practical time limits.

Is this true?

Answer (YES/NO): NO